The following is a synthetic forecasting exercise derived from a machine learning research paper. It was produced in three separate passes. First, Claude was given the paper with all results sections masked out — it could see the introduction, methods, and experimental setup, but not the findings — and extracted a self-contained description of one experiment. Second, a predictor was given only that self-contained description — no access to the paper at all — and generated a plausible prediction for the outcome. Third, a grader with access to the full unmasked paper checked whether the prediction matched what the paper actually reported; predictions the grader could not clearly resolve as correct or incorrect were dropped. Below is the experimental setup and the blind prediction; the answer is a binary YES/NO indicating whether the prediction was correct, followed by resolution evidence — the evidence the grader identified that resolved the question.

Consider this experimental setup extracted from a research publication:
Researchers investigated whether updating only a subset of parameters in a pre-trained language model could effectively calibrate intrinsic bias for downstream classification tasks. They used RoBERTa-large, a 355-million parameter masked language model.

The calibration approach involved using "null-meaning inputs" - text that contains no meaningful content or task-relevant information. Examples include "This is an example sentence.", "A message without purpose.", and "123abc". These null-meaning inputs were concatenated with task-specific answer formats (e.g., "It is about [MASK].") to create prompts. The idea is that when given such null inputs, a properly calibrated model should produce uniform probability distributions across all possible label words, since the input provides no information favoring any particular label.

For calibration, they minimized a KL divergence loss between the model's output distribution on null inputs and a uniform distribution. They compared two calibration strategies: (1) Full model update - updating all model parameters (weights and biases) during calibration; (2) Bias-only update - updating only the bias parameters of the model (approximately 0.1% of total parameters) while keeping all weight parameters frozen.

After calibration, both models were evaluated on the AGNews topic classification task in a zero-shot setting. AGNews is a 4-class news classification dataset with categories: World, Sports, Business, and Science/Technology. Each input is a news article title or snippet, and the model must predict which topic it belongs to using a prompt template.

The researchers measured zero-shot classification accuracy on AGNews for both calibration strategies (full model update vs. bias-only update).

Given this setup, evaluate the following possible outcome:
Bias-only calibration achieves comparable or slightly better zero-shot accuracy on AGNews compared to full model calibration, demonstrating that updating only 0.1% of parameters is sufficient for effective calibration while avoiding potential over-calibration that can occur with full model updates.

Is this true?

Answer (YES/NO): YES